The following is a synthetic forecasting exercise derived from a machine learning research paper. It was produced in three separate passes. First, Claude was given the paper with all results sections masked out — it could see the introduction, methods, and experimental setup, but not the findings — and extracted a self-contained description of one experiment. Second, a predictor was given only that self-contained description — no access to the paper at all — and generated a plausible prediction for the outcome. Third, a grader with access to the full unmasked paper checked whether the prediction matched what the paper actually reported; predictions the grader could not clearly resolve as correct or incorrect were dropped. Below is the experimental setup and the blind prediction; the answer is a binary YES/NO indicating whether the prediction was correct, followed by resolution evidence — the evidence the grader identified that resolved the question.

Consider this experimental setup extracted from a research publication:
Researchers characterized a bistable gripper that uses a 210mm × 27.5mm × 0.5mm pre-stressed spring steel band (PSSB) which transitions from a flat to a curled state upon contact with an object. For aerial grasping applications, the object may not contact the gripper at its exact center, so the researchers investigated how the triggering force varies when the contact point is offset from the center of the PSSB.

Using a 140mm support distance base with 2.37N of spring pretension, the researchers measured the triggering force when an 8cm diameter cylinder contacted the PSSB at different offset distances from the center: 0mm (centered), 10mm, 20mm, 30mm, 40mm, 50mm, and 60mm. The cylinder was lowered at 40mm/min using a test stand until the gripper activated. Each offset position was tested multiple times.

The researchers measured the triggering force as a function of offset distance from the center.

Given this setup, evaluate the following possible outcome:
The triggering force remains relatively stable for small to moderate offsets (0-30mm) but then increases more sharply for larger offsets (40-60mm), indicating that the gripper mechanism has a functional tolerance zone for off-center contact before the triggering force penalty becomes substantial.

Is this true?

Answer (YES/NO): YES